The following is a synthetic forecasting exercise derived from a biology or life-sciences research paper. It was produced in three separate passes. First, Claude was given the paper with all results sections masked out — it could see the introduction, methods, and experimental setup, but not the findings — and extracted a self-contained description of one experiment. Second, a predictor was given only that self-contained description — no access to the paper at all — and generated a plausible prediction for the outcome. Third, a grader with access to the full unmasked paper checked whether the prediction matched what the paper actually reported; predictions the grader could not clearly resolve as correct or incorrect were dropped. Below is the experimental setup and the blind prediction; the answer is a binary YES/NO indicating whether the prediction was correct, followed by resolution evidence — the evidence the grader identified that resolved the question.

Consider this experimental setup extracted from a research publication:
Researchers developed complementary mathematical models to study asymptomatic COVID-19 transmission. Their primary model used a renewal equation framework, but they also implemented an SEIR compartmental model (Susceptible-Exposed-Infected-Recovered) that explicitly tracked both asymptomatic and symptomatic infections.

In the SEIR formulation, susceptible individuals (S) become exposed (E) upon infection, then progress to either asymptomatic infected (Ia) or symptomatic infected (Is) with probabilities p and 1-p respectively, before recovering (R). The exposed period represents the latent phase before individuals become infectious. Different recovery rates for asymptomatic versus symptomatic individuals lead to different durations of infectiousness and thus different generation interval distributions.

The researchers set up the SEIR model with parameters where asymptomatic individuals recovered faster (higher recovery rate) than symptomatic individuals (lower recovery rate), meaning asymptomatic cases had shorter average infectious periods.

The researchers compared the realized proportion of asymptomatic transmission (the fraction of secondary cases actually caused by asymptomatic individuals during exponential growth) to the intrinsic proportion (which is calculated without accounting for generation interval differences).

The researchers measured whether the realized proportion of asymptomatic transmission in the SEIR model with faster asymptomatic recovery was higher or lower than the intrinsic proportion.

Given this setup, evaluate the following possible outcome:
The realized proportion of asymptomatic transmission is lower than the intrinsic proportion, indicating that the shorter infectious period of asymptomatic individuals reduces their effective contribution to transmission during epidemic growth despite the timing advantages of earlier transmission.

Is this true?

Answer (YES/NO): NO